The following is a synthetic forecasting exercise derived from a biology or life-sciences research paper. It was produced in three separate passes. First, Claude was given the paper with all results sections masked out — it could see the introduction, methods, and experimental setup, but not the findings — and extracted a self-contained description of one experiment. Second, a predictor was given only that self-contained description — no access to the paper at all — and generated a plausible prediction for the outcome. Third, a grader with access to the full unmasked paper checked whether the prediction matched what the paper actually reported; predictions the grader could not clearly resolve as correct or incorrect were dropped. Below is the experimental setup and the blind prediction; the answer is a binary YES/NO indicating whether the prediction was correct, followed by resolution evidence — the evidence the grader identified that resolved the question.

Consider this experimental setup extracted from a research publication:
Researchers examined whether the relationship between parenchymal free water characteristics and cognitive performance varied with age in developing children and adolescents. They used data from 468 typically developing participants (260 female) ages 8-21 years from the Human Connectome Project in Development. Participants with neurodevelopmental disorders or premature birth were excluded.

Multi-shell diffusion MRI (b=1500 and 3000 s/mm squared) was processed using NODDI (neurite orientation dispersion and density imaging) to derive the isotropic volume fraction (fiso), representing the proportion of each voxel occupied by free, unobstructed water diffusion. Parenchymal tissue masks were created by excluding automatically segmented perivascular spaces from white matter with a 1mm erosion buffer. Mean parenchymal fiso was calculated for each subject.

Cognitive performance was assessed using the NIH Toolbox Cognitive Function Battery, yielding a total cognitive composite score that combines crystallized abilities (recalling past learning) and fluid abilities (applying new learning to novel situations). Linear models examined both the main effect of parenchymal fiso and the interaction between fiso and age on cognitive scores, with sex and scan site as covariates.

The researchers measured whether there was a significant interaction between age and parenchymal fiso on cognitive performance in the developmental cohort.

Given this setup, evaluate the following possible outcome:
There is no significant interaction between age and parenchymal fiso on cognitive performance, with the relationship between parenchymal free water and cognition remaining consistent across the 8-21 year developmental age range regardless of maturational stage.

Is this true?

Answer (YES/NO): YES